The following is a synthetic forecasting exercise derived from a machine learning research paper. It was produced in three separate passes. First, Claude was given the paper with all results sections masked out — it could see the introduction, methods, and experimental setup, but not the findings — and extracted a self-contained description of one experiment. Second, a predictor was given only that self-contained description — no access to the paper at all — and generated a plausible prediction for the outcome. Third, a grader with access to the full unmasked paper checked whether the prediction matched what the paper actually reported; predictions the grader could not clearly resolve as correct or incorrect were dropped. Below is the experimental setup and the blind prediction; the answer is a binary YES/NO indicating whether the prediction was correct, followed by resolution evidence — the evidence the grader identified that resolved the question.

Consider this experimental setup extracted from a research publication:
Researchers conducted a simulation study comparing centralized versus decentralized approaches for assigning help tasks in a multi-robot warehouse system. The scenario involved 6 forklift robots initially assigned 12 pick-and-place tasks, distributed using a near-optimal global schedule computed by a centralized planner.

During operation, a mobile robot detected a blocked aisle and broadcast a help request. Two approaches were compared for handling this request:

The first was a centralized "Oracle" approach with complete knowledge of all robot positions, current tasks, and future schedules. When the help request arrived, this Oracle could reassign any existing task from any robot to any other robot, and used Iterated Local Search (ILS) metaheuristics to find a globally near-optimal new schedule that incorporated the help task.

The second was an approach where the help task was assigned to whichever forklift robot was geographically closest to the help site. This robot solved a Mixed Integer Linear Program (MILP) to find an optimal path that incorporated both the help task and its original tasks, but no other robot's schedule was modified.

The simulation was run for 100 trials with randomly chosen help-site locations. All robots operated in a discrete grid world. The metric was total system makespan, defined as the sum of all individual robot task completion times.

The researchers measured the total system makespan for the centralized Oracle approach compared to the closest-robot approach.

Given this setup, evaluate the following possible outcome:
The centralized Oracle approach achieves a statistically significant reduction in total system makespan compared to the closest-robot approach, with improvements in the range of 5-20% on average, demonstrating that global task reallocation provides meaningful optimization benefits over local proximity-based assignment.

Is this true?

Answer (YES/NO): NO